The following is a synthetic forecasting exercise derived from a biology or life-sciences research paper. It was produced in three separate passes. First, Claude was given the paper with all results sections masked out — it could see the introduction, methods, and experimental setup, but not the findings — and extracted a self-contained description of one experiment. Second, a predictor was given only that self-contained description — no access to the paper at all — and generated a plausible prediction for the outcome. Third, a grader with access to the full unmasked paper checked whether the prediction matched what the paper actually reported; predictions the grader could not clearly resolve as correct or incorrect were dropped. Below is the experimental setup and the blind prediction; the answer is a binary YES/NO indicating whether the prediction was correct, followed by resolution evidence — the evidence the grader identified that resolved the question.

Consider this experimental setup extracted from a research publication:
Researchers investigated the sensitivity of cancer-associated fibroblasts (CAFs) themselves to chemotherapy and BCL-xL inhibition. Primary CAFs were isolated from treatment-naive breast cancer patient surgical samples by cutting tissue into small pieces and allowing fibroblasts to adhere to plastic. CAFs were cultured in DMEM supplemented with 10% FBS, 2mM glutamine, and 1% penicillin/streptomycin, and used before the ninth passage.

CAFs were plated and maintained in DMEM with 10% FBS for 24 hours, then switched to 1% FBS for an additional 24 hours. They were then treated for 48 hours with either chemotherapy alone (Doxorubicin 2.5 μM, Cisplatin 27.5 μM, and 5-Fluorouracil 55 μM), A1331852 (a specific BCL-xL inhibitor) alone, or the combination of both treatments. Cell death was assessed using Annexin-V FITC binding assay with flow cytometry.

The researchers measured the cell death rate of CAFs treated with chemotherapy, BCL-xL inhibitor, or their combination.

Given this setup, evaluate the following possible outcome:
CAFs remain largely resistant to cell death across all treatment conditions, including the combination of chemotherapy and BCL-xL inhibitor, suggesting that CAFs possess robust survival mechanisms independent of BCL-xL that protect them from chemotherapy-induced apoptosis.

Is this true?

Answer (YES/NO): NO